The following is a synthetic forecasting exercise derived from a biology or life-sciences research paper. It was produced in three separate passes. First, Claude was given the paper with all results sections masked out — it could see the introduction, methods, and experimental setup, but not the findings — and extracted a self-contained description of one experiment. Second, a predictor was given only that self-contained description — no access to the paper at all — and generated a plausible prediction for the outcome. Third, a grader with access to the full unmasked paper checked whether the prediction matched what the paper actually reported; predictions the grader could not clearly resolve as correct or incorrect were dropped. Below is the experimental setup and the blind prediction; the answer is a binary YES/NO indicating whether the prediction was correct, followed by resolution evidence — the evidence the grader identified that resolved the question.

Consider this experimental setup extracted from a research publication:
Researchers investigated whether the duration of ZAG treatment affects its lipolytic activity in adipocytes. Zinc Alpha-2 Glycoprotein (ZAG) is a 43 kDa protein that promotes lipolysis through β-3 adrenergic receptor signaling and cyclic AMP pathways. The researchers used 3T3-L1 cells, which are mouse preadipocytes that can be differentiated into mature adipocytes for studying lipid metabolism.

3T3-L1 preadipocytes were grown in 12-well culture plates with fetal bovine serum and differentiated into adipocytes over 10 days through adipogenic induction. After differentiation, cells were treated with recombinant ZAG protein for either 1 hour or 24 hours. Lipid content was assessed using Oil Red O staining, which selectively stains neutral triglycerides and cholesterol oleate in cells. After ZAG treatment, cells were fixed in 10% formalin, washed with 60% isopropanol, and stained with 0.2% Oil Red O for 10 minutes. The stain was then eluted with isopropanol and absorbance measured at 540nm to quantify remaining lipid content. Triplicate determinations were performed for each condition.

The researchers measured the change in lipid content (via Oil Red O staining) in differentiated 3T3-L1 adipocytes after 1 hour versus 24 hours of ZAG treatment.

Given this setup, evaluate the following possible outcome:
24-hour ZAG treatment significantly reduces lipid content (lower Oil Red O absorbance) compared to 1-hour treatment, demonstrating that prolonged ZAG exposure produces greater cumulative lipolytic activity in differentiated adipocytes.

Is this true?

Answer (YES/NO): NO